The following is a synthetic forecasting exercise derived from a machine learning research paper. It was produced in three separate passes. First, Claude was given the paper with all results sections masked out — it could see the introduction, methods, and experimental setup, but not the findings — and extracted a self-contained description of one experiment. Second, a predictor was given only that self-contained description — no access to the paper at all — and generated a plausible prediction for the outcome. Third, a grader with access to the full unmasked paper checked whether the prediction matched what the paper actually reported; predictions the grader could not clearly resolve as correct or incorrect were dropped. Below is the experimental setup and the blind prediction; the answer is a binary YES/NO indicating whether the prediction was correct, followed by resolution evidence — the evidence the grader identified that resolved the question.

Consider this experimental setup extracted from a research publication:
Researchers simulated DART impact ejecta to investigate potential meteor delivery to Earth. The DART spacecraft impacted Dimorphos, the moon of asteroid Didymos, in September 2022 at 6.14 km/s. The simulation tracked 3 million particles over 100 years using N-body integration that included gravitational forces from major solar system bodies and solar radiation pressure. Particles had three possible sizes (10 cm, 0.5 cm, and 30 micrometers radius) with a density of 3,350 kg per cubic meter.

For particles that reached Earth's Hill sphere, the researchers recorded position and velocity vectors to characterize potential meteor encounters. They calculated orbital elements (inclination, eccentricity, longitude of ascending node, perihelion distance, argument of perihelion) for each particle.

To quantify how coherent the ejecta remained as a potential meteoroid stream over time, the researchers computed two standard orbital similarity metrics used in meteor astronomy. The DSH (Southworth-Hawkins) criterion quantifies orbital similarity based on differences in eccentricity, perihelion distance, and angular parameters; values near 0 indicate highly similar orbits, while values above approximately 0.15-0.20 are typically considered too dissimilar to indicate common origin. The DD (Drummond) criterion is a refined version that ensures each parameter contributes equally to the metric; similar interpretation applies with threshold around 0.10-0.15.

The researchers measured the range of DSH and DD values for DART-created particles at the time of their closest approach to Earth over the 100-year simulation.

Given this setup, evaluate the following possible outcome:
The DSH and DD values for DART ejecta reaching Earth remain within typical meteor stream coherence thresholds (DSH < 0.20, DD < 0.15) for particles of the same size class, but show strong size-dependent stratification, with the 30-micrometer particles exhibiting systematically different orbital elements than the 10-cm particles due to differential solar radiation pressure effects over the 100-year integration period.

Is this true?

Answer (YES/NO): NO